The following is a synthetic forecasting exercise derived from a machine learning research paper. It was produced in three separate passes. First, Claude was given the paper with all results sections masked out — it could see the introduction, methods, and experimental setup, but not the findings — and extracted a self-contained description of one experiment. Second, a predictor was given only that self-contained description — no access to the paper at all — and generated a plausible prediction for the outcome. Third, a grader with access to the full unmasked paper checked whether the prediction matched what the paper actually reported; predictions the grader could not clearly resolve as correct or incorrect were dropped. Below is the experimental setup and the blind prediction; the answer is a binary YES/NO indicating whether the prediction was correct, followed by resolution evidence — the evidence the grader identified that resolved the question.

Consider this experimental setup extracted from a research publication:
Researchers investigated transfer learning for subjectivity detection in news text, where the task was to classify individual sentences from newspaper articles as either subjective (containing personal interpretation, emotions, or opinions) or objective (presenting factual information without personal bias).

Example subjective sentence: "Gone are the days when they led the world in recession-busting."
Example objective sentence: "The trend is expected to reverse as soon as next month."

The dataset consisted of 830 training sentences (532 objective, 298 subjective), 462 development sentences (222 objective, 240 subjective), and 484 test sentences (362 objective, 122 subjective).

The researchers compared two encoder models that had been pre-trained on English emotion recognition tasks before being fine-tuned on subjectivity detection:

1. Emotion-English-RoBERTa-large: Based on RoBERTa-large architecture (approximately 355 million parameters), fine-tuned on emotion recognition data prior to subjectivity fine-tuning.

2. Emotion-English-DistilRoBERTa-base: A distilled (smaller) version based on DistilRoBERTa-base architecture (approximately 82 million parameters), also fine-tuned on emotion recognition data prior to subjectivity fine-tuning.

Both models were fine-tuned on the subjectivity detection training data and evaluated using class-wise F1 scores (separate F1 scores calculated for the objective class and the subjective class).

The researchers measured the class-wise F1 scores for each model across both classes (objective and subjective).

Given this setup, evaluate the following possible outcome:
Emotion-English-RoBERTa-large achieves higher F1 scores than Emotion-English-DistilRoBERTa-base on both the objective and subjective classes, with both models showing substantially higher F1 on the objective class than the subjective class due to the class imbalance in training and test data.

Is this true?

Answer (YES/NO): NO